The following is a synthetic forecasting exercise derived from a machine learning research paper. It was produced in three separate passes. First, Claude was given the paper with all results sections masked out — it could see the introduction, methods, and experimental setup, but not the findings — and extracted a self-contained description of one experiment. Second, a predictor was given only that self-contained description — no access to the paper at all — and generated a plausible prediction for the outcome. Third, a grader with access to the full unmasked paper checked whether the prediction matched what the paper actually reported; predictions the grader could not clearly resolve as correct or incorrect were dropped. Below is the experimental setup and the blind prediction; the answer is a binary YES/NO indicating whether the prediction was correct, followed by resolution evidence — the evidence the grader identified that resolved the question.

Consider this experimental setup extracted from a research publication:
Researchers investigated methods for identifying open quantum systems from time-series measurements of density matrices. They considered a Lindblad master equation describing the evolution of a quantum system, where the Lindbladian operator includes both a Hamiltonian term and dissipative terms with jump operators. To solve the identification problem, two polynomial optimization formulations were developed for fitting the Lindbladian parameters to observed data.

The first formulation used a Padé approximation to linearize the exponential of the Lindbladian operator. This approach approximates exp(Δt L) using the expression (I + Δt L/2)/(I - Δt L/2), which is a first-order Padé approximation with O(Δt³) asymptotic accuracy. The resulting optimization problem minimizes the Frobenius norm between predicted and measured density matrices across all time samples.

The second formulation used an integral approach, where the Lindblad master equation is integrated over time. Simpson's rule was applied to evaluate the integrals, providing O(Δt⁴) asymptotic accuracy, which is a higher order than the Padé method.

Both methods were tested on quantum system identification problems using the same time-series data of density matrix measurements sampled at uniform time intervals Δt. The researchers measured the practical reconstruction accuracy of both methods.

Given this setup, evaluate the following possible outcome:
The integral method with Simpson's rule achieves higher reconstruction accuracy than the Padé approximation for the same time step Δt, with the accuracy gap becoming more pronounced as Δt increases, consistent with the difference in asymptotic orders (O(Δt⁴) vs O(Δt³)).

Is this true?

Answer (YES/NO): NO